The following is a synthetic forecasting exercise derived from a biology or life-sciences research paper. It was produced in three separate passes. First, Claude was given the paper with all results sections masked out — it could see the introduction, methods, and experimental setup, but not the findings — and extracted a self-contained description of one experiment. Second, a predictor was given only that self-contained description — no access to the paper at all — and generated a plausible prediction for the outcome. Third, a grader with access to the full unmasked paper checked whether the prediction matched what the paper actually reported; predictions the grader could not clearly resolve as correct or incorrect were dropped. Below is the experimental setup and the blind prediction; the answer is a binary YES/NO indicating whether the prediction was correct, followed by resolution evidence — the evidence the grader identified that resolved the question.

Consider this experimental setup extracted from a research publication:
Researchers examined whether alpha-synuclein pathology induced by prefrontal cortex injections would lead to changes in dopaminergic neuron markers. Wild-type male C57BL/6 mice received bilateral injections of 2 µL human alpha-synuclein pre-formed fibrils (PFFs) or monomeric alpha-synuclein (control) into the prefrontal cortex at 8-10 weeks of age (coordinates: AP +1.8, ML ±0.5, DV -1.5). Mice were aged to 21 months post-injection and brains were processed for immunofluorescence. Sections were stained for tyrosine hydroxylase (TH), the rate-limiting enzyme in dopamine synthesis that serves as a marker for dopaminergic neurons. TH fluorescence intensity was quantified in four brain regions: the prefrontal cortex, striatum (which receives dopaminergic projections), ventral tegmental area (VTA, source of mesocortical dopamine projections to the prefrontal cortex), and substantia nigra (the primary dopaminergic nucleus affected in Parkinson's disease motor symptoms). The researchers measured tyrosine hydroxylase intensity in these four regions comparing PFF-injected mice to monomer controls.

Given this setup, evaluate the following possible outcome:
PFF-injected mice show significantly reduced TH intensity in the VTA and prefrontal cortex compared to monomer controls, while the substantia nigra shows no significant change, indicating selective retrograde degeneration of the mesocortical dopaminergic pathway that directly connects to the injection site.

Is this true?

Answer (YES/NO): NO